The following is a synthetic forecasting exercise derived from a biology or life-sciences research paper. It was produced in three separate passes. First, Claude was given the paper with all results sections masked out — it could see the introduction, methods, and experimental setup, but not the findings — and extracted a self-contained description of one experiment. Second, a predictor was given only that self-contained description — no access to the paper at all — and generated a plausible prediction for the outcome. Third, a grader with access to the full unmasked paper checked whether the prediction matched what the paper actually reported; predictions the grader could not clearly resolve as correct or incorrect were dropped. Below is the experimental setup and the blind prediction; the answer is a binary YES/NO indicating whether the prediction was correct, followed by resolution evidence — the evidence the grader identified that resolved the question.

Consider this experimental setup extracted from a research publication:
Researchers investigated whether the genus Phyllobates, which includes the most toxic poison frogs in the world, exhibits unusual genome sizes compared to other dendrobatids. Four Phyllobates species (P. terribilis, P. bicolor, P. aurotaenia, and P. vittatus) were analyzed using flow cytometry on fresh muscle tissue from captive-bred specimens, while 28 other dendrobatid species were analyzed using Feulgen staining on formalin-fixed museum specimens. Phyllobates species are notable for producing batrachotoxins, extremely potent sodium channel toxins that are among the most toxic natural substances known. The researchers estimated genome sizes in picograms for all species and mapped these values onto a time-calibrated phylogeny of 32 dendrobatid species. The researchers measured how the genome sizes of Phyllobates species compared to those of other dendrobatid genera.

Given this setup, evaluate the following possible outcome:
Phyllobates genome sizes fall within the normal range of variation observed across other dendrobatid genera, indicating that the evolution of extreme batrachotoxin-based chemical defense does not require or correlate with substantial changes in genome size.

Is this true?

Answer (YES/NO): NO